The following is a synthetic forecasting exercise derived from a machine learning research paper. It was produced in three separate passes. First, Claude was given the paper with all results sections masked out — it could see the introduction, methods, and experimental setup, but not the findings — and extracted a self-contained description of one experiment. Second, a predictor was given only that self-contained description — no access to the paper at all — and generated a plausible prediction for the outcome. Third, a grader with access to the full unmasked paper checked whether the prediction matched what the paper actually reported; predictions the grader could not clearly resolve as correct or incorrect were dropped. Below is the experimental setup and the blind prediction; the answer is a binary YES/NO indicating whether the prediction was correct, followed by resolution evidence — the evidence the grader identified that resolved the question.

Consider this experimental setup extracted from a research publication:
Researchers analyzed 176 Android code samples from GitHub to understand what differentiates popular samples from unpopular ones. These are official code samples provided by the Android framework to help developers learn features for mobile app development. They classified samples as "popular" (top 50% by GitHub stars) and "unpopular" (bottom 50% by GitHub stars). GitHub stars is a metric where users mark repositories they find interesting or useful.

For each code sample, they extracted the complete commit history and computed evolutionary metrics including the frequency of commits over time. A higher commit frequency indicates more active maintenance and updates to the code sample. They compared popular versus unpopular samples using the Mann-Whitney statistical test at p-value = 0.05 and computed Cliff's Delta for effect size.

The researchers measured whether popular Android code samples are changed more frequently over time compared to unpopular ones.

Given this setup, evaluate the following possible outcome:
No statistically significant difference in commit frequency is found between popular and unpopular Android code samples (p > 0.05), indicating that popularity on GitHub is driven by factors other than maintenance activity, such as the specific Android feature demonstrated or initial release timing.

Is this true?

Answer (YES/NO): NO